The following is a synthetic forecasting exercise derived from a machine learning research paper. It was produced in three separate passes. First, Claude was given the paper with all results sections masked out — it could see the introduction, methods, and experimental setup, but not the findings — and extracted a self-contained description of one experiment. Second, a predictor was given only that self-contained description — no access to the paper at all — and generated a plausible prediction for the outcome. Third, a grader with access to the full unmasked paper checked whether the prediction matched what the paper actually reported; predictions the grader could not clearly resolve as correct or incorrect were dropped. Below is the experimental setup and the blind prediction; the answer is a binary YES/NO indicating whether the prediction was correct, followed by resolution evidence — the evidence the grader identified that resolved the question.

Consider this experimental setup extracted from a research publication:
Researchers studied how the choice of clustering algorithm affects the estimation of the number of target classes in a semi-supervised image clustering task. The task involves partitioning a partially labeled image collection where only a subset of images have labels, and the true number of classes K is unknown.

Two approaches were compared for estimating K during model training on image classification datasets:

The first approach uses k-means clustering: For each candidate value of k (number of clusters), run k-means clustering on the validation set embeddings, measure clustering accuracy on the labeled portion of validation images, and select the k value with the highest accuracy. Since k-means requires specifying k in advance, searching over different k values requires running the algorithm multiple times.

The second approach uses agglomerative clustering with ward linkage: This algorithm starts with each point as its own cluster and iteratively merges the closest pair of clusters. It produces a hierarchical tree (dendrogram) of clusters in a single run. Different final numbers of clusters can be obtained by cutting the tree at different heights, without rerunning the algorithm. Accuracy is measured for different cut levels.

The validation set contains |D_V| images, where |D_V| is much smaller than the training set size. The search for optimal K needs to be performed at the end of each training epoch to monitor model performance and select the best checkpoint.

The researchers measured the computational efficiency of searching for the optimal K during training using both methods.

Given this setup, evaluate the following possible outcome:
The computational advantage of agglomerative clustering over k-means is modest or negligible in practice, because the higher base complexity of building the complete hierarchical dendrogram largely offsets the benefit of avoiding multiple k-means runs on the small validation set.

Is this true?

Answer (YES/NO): NO